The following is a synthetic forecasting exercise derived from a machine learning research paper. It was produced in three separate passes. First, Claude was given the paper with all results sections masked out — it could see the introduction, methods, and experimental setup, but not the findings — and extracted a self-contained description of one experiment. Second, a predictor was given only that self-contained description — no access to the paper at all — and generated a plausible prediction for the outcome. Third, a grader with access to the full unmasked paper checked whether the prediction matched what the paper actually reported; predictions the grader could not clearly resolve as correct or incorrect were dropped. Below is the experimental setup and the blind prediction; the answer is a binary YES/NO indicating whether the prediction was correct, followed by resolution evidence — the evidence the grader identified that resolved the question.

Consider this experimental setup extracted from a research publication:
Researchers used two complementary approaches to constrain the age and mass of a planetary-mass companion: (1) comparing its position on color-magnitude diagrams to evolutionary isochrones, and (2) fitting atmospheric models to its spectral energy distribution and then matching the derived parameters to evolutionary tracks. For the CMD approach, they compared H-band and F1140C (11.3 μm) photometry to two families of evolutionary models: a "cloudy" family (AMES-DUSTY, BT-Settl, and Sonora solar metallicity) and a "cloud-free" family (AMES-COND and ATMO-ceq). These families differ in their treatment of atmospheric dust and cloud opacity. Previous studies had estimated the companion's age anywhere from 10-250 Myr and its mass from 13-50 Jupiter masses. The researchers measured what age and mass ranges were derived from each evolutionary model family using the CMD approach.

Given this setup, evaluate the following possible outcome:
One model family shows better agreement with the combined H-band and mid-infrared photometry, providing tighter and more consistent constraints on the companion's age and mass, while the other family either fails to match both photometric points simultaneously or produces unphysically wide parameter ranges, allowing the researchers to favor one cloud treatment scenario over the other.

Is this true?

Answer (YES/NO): NO